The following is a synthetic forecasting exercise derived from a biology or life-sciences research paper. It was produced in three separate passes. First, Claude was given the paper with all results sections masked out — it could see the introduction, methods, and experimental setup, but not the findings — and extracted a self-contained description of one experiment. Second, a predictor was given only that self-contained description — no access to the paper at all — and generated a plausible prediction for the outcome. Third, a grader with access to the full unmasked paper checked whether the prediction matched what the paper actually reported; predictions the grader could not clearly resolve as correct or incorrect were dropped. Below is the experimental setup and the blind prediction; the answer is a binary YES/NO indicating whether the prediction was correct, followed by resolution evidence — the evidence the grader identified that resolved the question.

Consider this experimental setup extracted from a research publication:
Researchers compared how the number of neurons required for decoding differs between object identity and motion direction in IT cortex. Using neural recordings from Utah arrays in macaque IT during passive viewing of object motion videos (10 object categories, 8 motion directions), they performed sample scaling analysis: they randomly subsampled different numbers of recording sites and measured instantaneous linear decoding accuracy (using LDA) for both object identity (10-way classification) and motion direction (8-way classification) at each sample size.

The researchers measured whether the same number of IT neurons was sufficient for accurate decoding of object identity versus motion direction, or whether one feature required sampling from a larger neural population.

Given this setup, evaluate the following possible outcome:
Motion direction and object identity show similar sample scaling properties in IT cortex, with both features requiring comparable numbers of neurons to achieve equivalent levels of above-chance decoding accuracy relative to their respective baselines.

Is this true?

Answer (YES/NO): NO